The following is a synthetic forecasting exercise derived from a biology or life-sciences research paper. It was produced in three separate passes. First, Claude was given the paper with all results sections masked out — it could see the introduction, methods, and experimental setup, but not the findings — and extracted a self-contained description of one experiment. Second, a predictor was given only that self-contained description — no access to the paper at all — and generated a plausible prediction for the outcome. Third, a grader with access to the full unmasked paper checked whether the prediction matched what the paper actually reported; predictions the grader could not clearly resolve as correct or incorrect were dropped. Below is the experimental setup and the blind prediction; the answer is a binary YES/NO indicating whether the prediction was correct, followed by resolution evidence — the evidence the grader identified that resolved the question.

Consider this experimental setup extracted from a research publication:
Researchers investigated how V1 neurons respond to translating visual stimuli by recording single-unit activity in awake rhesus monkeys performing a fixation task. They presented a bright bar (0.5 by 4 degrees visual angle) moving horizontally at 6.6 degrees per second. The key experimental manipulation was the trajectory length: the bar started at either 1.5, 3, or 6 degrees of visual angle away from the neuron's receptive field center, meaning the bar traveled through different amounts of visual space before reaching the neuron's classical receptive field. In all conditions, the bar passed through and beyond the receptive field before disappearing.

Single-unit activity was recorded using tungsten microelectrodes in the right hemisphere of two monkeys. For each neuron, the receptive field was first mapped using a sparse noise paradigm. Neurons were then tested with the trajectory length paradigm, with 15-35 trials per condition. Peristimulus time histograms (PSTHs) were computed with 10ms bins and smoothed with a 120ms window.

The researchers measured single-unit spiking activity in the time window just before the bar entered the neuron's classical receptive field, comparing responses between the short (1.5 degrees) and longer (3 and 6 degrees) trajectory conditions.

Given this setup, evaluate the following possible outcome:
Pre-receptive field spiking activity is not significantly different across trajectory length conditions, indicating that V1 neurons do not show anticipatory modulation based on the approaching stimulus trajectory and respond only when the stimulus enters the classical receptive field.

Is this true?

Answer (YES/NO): NO